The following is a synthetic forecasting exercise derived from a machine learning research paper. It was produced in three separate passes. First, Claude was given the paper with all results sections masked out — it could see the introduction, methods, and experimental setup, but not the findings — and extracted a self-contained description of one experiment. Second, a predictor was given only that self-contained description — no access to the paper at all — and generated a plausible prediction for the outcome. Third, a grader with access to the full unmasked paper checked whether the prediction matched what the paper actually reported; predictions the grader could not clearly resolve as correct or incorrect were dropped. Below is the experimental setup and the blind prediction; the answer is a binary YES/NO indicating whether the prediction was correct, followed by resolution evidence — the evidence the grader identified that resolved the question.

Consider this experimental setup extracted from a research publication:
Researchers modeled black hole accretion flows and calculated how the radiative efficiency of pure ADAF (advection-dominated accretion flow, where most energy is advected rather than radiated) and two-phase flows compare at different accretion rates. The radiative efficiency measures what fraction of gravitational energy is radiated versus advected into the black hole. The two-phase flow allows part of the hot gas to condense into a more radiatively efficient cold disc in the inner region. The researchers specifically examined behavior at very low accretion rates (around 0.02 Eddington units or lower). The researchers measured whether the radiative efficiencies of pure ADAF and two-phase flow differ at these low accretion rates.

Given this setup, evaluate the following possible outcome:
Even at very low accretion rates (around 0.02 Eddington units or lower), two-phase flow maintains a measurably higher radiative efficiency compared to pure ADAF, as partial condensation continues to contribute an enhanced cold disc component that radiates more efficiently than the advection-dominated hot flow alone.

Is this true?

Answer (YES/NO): NO